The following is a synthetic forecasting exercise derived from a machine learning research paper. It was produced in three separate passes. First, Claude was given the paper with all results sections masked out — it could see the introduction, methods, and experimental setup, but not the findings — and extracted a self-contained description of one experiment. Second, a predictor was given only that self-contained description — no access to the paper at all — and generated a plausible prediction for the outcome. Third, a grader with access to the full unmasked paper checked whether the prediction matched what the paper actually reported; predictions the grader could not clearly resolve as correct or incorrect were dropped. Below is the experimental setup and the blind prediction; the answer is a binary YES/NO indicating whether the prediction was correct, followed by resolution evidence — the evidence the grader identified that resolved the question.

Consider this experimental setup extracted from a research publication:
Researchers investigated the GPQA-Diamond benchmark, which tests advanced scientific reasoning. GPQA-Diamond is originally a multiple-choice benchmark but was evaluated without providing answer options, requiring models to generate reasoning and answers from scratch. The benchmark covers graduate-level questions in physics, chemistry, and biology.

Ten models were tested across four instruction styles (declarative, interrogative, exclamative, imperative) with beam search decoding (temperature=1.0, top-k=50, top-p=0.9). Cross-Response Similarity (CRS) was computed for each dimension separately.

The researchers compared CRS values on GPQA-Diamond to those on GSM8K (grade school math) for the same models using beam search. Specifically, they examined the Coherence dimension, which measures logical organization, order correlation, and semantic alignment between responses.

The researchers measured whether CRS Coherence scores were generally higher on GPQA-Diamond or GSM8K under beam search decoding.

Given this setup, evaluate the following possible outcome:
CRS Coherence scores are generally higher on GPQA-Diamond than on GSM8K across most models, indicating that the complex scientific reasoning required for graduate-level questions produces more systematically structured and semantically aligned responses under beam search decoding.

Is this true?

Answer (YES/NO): NO